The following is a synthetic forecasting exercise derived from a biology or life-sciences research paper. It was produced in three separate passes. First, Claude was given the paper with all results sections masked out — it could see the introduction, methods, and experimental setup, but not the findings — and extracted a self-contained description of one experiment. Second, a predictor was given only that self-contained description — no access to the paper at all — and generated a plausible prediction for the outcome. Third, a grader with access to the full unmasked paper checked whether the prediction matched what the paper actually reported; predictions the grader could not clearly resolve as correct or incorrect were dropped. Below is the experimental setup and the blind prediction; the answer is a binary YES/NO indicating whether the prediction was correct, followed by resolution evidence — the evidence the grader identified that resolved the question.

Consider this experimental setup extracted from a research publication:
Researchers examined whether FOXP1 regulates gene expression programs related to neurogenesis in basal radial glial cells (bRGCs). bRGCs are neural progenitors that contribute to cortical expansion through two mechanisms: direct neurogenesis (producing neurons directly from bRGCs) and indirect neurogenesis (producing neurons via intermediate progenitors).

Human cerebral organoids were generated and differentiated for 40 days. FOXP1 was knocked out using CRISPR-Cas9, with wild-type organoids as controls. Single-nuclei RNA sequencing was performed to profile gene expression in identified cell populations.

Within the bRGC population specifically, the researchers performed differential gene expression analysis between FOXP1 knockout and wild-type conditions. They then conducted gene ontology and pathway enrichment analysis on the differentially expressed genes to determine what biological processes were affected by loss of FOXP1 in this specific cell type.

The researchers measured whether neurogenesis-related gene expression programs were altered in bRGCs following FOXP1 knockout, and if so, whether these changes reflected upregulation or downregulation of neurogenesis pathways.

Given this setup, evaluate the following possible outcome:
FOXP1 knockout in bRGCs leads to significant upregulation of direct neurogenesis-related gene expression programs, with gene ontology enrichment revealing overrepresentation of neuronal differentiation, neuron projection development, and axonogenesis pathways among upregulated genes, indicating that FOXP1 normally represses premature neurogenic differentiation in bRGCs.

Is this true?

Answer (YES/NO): NO